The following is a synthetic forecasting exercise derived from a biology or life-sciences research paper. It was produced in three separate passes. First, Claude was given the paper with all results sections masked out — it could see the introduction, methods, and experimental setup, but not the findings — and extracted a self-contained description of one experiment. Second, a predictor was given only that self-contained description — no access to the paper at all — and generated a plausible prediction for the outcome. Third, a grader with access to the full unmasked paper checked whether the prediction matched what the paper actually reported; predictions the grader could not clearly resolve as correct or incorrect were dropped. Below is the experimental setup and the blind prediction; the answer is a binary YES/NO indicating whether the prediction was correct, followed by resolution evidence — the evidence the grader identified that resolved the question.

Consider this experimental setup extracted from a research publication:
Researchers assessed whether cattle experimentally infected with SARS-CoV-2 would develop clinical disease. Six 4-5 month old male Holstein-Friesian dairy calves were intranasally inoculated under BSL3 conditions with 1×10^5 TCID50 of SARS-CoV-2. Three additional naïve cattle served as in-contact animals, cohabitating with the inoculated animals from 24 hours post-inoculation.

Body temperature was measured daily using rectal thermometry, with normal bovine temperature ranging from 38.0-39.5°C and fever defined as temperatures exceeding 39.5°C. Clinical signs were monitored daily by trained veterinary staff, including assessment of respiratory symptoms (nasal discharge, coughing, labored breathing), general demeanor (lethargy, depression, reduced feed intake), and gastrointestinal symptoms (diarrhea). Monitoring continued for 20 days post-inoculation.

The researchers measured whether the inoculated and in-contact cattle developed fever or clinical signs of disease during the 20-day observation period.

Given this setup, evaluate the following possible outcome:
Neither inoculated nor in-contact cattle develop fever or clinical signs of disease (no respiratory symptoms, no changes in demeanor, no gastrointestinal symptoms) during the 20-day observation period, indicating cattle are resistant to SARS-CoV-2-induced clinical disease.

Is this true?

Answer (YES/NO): YES